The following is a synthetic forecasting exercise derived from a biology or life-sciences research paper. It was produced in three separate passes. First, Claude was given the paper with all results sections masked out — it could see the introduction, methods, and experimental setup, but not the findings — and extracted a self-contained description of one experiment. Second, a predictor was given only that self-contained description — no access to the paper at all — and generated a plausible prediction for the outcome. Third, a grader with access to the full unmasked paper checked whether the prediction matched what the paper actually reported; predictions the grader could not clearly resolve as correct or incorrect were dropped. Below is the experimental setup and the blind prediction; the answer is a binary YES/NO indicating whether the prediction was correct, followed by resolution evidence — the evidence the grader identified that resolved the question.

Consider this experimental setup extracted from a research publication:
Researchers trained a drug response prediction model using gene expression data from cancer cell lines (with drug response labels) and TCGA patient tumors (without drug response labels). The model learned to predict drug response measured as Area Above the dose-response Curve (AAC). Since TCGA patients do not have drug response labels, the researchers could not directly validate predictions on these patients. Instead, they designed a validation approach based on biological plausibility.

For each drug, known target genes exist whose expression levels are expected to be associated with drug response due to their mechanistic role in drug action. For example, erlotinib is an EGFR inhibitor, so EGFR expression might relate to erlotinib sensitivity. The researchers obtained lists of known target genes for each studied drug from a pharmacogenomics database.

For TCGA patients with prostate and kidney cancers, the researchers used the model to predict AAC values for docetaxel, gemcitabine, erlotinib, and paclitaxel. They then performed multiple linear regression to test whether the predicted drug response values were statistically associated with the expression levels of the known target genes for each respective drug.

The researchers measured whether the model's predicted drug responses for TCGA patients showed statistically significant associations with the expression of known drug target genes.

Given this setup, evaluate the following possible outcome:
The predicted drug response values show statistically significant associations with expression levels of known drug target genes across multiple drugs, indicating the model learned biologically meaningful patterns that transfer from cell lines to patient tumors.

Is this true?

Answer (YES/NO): YES